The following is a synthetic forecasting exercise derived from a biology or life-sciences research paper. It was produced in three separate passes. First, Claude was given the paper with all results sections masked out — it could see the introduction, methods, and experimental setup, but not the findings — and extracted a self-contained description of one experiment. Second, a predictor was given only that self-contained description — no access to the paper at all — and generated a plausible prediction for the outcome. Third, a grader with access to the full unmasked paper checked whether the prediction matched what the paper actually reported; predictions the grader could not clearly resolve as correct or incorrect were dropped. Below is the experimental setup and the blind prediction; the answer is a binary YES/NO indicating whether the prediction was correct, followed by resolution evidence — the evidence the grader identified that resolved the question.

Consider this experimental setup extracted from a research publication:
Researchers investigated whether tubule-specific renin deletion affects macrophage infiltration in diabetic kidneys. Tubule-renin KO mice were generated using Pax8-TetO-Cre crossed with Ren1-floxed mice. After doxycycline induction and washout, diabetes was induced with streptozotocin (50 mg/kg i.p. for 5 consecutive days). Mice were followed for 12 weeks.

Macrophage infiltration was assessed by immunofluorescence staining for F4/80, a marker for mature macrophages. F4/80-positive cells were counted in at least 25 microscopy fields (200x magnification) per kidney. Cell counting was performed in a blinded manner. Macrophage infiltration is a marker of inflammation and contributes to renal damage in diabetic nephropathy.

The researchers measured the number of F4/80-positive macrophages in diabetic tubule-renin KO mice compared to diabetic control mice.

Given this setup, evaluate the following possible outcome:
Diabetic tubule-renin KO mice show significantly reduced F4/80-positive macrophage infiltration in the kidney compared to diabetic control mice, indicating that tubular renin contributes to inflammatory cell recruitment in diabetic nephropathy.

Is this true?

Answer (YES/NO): YES